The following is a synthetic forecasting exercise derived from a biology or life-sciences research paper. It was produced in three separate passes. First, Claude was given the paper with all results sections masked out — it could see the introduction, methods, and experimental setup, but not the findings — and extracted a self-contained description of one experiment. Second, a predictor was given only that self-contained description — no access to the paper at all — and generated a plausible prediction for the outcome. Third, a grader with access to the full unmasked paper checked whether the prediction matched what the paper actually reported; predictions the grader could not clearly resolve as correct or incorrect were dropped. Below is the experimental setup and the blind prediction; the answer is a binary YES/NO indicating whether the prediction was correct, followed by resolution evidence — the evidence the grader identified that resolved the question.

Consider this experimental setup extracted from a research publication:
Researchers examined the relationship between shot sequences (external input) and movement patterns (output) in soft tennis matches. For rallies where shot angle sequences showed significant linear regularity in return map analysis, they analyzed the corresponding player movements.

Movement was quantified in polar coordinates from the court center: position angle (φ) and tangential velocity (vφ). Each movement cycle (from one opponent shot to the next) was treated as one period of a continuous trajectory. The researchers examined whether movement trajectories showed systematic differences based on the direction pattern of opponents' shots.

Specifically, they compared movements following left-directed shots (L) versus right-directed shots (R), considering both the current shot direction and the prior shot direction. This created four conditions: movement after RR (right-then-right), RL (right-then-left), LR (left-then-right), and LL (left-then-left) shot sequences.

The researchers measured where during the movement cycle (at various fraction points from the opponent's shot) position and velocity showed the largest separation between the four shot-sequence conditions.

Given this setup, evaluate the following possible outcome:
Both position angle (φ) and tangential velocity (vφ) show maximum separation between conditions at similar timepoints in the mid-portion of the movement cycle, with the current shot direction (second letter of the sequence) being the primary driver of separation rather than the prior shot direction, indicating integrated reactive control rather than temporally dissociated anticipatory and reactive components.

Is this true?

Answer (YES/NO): NO